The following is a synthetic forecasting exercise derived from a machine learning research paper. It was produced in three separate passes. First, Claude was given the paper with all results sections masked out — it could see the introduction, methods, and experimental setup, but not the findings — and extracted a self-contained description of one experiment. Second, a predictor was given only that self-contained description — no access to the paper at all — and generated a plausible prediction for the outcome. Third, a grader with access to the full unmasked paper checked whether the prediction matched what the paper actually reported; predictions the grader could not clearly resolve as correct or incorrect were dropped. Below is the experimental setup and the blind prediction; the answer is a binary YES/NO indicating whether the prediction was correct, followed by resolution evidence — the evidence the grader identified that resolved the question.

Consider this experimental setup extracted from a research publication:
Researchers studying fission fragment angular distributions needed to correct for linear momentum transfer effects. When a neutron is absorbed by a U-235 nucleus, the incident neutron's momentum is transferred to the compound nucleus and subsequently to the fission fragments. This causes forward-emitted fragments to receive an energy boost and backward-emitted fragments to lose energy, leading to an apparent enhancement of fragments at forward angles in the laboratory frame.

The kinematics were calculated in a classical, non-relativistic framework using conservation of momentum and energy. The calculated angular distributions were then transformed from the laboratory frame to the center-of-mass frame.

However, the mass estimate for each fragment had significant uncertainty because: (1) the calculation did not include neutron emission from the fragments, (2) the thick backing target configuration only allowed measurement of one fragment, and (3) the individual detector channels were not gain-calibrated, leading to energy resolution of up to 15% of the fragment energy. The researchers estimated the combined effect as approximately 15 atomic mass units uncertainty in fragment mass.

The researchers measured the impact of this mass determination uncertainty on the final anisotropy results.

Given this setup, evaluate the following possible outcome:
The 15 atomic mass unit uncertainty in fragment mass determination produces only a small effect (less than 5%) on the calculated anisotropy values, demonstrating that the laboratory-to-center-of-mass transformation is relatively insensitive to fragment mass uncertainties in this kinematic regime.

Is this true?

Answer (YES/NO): YES